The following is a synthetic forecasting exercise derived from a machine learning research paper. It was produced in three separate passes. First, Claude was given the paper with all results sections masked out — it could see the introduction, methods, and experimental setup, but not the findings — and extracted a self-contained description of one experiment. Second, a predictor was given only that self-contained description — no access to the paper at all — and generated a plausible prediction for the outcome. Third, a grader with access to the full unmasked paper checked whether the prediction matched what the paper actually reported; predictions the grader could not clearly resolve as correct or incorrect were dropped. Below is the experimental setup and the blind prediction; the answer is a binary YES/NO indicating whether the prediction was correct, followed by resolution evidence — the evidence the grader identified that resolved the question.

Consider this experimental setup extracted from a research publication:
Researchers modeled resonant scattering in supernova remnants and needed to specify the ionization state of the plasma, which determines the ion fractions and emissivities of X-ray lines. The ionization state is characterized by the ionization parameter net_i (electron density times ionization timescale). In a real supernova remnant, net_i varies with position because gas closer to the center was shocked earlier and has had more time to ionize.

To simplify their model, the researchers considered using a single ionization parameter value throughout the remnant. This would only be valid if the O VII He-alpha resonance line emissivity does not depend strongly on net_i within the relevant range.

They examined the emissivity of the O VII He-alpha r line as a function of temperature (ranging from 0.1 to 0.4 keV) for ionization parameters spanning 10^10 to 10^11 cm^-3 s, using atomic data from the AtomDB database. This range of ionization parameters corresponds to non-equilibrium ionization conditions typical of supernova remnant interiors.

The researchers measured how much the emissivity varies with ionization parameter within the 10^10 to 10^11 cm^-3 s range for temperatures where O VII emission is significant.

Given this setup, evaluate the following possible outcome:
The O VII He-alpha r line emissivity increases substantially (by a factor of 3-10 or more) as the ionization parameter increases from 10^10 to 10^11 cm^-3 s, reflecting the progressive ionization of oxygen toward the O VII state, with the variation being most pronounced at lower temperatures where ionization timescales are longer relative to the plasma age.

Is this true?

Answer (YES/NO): NO